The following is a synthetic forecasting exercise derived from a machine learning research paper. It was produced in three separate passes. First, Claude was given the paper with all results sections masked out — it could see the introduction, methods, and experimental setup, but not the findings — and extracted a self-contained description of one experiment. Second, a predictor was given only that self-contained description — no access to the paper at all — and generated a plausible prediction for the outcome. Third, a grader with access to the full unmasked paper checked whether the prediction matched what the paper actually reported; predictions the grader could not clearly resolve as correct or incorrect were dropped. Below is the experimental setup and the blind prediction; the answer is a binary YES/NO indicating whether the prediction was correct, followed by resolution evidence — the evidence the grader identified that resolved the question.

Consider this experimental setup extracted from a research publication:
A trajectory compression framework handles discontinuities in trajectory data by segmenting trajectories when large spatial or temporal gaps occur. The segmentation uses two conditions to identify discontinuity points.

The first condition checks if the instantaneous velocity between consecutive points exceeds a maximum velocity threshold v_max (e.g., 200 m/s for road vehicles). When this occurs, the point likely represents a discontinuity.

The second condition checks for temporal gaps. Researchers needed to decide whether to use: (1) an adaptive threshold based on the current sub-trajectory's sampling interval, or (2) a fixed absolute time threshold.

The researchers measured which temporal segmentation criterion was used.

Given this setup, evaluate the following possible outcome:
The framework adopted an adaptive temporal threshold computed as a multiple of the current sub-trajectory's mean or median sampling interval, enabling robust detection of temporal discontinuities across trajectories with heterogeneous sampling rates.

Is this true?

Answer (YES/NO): YES